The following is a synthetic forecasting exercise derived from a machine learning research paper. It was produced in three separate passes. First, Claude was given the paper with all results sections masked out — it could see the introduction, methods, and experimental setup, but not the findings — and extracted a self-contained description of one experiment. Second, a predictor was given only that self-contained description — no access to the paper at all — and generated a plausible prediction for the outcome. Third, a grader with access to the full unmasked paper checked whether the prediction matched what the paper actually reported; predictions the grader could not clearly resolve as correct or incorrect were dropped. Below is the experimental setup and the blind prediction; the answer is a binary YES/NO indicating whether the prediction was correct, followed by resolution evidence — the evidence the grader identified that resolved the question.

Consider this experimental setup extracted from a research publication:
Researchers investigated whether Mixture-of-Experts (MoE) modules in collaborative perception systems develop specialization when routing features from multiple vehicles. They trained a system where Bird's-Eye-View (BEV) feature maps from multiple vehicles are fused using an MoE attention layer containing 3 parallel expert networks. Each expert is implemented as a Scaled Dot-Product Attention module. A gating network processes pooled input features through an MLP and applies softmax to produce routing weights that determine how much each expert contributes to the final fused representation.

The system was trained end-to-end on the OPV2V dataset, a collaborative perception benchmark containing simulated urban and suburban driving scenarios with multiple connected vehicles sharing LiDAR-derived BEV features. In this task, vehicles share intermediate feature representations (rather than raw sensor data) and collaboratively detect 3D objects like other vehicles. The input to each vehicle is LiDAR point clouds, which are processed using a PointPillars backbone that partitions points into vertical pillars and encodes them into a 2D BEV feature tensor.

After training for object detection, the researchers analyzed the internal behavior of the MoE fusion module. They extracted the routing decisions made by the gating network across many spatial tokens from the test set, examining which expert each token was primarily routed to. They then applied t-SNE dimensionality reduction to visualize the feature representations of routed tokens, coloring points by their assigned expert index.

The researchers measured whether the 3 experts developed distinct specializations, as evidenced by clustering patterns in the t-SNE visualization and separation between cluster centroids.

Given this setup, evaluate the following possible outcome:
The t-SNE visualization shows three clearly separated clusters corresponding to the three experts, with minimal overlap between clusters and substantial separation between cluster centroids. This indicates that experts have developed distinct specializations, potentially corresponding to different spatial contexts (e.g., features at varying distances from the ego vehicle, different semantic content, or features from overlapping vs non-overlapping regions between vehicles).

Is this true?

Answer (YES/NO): YES